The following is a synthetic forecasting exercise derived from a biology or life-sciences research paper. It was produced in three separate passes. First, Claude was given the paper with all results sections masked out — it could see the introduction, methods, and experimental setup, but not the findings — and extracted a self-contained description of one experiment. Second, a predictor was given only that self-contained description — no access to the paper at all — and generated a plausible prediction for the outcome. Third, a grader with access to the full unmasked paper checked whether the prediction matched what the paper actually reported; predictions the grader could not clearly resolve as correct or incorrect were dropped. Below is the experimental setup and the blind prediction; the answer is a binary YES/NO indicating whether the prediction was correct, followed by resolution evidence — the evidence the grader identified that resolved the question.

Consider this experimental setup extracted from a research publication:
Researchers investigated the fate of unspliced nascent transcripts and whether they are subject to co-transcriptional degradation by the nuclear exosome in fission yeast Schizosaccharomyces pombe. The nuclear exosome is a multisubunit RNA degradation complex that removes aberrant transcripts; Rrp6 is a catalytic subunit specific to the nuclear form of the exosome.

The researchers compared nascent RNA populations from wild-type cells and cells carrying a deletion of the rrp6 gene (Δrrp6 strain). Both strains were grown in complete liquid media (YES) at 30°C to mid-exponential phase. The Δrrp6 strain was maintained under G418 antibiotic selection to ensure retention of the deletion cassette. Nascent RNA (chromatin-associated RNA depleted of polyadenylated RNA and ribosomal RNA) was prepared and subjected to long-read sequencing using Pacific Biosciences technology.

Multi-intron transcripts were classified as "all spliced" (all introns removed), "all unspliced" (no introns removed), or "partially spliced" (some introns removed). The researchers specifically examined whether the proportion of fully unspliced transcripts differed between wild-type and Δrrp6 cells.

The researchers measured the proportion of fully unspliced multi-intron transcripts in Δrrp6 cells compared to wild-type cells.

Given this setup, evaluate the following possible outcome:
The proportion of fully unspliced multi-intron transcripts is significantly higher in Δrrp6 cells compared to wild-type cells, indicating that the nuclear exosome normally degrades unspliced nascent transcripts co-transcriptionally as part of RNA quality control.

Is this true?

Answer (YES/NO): YES